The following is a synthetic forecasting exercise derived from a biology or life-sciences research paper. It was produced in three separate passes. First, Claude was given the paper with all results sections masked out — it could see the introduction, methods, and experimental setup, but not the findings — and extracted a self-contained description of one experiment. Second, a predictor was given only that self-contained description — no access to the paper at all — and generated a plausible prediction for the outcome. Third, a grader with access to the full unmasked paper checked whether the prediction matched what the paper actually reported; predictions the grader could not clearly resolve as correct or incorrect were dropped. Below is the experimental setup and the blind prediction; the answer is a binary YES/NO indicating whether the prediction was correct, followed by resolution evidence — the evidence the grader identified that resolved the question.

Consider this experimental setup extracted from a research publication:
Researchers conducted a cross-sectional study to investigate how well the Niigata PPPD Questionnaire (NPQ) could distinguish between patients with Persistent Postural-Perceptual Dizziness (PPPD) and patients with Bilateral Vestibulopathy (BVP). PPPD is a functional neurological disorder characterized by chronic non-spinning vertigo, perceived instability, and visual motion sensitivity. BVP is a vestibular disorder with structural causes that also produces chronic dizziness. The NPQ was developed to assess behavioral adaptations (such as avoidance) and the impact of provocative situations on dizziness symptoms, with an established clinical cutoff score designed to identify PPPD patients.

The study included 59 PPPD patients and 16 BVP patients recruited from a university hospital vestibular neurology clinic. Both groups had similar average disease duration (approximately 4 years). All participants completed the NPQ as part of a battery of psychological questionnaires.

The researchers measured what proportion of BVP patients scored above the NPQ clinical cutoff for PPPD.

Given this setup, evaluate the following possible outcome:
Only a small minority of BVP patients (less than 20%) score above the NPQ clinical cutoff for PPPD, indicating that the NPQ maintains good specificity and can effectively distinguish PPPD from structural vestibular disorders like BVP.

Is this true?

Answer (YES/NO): NO